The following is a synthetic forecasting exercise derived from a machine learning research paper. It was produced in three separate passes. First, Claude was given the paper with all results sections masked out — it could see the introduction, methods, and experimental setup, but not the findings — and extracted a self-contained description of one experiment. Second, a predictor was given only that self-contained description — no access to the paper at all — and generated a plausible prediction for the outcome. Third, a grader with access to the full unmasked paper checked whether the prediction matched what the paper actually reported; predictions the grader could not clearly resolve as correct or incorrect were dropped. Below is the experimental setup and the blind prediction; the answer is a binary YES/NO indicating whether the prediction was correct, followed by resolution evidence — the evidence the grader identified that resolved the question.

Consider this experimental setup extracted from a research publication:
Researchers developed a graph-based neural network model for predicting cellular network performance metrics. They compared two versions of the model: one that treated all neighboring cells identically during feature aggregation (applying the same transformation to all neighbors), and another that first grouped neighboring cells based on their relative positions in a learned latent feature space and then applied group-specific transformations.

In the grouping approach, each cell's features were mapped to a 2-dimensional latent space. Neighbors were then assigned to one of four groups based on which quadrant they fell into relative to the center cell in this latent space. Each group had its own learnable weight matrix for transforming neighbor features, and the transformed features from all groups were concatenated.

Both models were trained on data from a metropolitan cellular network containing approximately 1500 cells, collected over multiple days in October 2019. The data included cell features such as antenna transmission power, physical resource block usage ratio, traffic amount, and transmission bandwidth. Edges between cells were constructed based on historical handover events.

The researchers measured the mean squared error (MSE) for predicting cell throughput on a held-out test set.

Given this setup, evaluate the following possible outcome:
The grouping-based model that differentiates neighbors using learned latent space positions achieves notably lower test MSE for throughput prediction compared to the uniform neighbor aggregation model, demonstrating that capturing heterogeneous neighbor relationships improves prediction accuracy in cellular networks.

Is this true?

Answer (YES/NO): YES